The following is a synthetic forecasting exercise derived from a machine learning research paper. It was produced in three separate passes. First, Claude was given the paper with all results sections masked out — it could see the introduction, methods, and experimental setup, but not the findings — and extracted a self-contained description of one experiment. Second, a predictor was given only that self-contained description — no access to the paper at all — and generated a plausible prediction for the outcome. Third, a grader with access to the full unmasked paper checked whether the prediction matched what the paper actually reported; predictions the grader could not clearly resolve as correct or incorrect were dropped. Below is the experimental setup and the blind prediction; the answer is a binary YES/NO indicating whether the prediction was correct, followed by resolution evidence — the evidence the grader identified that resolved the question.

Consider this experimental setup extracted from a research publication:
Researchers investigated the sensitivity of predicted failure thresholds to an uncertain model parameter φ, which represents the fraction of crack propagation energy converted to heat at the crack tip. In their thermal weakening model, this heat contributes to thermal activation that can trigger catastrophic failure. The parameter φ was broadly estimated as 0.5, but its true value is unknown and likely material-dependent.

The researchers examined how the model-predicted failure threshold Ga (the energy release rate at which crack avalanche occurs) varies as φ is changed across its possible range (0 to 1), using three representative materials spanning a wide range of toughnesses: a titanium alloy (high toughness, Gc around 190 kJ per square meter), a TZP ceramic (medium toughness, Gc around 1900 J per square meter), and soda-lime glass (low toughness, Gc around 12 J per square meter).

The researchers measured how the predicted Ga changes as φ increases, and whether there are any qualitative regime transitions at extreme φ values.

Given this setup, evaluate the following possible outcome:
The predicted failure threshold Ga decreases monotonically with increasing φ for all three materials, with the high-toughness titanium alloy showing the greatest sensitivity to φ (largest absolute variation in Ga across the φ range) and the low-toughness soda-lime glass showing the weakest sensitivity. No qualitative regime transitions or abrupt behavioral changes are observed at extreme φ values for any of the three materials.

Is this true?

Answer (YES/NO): NO